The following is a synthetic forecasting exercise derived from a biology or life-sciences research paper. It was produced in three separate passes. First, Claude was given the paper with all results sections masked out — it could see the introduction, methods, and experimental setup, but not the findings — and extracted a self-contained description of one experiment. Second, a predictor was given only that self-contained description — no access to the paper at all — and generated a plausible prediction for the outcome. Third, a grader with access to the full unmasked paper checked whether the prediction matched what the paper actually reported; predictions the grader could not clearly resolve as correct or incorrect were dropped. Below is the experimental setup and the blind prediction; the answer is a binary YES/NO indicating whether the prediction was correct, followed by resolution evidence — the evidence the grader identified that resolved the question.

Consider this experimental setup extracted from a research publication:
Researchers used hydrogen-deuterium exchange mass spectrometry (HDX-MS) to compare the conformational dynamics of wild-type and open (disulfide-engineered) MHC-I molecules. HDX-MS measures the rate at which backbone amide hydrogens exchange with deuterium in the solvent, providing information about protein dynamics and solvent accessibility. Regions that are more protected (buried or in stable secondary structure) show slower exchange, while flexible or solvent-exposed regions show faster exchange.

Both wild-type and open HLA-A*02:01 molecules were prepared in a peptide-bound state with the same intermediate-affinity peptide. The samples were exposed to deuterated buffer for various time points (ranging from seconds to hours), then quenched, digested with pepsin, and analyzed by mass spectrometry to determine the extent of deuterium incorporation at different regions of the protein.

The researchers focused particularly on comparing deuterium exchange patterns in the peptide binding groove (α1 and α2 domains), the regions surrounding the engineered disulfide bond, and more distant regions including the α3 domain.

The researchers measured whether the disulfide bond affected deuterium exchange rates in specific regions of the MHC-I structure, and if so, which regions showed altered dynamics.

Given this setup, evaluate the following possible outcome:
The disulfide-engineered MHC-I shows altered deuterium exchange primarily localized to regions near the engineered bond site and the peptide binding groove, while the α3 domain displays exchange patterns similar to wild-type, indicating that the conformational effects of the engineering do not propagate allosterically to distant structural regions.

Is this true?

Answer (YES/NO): NO